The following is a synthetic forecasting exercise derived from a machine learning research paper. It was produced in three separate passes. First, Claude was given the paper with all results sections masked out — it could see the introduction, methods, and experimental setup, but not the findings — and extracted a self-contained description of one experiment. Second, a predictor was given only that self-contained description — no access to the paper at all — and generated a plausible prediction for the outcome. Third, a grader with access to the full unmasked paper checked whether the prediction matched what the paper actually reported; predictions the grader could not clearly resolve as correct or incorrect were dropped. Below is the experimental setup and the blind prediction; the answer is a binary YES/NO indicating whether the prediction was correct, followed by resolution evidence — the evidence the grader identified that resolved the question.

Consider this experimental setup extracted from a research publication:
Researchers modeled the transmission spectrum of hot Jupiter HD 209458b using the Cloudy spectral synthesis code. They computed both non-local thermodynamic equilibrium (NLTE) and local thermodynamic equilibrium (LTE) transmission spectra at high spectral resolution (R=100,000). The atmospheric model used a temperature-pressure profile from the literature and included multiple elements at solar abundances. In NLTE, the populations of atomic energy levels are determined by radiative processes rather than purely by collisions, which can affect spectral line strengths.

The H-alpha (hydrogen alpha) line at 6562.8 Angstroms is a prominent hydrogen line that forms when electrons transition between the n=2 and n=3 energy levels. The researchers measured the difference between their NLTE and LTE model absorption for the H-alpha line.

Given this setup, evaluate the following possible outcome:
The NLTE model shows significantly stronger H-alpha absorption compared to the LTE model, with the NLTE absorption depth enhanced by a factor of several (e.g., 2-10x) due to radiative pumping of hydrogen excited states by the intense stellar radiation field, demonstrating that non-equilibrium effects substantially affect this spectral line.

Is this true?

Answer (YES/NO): NO